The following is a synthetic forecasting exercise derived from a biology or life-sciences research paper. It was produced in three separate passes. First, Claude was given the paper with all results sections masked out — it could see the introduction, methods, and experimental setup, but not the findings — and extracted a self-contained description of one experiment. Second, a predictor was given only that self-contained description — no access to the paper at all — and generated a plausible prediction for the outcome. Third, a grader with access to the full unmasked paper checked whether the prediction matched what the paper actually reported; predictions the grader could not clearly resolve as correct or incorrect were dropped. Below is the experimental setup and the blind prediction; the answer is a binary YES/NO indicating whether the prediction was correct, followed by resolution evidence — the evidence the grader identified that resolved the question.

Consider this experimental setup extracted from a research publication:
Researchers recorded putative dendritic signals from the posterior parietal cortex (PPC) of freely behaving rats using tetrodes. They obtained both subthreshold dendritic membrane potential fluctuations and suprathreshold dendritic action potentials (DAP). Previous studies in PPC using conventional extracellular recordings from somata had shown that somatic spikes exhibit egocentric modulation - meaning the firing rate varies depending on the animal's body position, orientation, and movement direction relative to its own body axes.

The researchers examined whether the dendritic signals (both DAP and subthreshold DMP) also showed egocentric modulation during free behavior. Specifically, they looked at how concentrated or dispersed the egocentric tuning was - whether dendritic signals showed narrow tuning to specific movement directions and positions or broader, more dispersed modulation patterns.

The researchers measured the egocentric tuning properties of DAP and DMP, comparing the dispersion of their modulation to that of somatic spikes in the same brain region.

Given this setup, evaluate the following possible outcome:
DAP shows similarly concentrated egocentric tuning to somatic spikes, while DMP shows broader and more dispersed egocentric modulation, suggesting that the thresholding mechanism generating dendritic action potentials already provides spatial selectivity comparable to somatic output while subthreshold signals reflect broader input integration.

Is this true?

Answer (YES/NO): NO